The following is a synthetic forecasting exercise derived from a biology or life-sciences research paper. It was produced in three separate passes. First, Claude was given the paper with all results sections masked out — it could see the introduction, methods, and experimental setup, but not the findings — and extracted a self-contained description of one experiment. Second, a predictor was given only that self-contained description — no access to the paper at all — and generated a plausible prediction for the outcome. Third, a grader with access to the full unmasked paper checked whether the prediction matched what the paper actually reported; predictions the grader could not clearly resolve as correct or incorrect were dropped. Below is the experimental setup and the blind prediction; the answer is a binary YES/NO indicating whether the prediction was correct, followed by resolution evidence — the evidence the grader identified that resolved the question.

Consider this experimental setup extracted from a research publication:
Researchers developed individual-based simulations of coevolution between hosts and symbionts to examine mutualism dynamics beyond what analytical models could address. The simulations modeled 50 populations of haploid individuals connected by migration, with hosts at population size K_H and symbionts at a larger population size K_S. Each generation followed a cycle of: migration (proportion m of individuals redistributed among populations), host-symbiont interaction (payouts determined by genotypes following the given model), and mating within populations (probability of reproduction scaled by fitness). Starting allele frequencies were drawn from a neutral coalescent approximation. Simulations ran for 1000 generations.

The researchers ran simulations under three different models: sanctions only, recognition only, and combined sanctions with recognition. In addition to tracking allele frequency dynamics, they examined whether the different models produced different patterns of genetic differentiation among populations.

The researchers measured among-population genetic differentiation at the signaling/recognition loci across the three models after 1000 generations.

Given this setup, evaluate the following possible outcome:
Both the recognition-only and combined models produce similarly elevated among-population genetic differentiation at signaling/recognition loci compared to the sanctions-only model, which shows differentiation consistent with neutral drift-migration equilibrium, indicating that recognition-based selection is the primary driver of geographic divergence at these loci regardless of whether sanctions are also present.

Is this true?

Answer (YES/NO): NO